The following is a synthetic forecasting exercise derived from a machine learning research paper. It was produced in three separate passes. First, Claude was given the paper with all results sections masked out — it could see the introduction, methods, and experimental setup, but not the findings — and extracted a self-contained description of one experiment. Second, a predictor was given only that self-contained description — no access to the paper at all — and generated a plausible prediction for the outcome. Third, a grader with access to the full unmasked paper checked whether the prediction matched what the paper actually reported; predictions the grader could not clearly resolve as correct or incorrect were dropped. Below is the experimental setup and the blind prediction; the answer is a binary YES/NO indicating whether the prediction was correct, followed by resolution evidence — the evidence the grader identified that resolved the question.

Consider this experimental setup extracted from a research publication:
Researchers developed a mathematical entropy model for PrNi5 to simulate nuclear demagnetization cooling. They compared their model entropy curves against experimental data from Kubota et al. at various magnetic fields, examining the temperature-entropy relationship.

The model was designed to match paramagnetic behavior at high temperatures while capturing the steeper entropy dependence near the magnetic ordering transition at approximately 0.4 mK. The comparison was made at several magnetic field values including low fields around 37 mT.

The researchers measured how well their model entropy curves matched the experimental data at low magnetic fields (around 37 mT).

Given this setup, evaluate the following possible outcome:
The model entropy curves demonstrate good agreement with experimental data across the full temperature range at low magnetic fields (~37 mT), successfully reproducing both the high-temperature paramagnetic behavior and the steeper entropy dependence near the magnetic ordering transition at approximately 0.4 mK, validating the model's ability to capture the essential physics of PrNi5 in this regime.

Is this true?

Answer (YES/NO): NO